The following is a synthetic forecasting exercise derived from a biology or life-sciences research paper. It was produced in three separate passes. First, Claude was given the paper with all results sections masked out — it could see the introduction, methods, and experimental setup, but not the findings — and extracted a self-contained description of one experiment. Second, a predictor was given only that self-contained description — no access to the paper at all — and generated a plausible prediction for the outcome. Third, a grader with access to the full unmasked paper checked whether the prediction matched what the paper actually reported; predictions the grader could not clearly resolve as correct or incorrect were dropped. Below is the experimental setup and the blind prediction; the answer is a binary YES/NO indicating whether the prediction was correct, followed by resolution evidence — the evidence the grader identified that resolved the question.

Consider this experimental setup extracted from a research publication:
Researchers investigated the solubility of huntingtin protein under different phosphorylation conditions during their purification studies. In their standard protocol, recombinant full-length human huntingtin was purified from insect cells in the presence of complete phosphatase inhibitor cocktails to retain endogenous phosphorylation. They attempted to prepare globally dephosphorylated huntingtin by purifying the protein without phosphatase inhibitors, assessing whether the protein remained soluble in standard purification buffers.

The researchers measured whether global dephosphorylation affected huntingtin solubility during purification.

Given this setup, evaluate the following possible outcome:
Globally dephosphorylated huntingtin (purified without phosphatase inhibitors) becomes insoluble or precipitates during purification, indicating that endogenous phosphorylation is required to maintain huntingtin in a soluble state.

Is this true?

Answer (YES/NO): YES